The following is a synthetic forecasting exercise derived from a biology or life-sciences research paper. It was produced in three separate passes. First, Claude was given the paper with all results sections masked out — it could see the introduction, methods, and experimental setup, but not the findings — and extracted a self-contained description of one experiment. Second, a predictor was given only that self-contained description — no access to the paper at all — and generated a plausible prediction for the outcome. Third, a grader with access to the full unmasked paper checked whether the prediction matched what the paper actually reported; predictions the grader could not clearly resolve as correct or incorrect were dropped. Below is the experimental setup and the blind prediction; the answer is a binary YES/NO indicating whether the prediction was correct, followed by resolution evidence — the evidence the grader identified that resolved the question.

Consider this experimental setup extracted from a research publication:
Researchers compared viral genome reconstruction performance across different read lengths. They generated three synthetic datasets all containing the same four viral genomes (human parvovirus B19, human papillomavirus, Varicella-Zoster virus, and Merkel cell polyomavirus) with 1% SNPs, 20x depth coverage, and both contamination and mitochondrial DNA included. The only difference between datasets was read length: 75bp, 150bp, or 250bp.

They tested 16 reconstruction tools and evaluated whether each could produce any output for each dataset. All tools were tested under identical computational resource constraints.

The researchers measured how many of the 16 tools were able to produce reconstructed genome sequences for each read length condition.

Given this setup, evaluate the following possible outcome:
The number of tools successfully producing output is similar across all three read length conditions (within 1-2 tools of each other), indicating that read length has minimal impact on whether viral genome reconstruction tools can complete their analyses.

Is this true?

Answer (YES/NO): NO